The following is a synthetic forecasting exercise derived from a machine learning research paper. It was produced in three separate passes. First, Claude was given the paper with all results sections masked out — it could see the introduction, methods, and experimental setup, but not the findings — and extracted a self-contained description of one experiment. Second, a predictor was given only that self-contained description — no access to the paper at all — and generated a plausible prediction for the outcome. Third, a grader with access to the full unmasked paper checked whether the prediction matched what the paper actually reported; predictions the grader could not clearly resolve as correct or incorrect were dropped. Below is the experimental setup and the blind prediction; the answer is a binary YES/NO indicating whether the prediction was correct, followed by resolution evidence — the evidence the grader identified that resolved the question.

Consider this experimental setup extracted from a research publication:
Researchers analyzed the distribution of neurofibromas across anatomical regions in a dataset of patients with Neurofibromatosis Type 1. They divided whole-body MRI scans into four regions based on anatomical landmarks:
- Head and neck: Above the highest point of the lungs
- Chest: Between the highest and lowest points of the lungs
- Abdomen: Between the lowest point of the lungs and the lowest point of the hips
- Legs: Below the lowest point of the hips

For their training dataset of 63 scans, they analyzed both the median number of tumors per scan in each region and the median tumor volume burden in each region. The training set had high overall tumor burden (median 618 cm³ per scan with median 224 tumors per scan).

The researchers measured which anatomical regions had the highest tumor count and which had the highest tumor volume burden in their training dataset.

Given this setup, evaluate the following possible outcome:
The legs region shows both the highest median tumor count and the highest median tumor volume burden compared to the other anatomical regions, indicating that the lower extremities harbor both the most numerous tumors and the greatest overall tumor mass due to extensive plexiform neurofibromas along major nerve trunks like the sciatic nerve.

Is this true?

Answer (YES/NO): NO